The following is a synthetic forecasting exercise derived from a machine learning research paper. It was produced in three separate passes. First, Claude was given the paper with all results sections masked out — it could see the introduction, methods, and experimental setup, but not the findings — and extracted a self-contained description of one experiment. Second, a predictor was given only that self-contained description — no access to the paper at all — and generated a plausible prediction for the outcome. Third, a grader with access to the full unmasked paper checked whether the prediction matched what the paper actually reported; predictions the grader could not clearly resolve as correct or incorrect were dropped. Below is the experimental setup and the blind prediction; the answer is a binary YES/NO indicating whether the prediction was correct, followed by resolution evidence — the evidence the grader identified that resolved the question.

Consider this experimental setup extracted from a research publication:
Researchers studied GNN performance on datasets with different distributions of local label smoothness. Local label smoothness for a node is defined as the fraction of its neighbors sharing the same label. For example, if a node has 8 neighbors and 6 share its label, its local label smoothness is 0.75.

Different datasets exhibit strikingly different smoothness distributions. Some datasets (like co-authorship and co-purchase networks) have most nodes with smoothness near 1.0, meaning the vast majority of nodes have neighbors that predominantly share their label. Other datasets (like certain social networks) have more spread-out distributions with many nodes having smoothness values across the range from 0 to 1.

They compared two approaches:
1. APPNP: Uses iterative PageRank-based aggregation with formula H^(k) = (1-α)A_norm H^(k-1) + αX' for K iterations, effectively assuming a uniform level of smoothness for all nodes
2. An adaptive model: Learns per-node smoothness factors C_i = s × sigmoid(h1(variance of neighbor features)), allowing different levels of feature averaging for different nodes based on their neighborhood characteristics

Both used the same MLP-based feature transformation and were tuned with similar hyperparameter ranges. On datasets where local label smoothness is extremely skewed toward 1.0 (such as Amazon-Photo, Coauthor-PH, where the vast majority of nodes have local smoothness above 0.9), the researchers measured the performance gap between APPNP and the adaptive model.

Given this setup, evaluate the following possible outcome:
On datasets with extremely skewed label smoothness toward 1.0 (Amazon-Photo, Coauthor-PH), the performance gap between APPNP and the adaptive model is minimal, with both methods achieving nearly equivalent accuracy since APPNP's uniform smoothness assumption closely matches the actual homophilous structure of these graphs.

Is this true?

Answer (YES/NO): YES